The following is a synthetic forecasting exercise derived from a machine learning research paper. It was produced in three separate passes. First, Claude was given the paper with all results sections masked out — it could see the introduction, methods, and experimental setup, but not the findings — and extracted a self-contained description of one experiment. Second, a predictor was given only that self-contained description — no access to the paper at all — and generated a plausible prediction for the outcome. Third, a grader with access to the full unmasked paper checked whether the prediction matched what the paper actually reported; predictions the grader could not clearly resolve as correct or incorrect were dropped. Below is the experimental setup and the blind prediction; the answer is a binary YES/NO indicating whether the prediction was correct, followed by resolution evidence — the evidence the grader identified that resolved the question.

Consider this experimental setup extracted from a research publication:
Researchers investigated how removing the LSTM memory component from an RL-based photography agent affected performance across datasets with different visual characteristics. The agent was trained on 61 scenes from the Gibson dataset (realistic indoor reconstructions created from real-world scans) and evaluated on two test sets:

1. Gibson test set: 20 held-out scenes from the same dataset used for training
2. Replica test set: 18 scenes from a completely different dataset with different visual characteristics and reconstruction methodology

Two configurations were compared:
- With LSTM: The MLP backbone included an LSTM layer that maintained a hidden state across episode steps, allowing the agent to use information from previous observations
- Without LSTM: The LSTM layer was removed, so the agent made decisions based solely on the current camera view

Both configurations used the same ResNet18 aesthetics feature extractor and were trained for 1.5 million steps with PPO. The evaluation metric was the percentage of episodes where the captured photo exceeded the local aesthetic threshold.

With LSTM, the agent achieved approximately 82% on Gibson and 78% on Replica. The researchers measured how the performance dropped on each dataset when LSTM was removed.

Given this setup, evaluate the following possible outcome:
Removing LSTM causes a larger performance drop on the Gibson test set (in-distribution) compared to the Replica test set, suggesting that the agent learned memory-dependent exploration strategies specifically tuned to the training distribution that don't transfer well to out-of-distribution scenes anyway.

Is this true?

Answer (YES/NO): NO